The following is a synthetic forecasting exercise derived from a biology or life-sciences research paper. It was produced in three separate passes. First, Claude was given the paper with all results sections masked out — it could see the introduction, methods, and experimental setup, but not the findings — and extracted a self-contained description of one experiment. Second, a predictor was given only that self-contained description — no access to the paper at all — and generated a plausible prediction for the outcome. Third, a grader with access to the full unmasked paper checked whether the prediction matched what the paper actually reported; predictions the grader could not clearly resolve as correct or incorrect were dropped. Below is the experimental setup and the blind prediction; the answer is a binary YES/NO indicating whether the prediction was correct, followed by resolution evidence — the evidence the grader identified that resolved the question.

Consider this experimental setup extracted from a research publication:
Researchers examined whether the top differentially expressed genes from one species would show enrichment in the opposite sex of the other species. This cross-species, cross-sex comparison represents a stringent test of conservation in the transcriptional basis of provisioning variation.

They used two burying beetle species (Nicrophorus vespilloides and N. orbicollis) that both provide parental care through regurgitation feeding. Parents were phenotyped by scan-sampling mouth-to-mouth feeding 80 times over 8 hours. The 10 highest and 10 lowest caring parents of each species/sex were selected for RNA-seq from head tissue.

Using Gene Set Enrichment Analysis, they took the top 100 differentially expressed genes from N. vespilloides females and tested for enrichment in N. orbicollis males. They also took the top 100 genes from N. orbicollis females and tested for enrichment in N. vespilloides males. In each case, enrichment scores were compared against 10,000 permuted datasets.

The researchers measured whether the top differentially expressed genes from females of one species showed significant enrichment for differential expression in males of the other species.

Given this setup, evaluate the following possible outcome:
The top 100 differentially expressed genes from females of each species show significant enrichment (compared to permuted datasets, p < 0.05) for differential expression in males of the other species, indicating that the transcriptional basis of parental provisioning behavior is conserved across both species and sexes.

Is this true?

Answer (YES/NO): NO